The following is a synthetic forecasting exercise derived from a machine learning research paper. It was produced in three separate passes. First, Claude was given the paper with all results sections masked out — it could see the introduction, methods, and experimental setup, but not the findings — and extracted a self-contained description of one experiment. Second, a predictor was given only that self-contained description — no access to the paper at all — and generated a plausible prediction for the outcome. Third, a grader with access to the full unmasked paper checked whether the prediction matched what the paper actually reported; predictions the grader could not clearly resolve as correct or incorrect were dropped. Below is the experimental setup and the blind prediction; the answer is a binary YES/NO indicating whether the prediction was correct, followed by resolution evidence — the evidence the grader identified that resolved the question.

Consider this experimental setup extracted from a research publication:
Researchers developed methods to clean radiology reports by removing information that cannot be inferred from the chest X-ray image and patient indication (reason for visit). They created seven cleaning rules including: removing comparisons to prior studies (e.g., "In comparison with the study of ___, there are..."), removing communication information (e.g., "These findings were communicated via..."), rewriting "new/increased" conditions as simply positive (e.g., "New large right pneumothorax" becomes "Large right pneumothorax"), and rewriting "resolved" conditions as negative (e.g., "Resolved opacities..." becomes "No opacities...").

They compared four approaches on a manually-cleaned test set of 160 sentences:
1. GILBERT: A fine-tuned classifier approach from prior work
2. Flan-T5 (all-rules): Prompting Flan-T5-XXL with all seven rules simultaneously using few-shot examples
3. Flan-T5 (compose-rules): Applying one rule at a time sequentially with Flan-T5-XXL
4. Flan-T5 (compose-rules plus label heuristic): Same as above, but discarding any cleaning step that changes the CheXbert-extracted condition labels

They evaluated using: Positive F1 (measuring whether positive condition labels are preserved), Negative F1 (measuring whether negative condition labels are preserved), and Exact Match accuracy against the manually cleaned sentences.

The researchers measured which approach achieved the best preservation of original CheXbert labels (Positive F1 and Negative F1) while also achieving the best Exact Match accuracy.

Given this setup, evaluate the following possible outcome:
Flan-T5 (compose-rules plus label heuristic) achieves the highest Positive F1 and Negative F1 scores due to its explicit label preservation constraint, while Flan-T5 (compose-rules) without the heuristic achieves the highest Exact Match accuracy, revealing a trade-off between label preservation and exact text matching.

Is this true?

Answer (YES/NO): YES